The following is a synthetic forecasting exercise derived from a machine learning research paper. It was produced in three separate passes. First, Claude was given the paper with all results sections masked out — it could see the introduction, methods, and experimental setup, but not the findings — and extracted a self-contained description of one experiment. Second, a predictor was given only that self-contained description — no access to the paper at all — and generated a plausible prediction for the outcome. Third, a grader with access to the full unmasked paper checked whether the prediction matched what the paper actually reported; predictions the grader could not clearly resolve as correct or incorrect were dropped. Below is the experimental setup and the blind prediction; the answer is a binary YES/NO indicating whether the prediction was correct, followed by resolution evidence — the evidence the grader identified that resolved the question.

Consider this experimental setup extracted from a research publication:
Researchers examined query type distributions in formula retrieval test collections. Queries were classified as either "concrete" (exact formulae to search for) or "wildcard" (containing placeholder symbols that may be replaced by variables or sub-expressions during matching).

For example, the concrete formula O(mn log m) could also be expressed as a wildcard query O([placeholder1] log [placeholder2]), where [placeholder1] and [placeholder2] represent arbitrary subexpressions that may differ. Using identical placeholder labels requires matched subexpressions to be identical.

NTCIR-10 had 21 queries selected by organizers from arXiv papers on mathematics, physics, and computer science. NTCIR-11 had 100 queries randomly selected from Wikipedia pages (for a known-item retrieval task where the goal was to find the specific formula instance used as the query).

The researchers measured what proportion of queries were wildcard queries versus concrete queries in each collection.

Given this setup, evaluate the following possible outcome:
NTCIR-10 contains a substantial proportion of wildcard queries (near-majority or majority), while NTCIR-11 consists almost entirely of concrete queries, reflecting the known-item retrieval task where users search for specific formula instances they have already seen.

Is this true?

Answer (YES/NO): NO